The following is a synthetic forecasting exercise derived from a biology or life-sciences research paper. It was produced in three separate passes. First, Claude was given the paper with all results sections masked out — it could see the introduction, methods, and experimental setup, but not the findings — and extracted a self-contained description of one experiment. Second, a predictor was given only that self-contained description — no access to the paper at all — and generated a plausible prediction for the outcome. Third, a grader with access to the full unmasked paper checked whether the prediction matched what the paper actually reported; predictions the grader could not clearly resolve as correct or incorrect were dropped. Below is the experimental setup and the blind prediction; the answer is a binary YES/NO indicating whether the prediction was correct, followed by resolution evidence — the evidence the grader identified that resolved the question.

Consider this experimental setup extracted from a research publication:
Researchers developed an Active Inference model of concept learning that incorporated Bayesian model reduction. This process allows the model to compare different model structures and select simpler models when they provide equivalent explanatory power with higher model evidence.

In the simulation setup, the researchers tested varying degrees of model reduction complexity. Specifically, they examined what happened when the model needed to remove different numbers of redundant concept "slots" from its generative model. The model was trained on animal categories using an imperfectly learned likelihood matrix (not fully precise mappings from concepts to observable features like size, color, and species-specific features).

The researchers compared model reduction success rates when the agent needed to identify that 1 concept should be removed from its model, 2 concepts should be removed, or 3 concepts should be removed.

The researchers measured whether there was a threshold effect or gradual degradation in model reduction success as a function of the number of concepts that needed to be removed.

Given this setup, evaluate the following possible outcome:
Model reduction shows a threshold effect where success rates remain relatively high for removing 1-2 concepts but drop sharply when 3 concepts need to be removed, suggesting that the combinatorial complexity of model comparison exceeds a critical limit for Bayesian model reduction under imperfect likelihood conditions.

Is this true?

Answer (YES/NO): YES